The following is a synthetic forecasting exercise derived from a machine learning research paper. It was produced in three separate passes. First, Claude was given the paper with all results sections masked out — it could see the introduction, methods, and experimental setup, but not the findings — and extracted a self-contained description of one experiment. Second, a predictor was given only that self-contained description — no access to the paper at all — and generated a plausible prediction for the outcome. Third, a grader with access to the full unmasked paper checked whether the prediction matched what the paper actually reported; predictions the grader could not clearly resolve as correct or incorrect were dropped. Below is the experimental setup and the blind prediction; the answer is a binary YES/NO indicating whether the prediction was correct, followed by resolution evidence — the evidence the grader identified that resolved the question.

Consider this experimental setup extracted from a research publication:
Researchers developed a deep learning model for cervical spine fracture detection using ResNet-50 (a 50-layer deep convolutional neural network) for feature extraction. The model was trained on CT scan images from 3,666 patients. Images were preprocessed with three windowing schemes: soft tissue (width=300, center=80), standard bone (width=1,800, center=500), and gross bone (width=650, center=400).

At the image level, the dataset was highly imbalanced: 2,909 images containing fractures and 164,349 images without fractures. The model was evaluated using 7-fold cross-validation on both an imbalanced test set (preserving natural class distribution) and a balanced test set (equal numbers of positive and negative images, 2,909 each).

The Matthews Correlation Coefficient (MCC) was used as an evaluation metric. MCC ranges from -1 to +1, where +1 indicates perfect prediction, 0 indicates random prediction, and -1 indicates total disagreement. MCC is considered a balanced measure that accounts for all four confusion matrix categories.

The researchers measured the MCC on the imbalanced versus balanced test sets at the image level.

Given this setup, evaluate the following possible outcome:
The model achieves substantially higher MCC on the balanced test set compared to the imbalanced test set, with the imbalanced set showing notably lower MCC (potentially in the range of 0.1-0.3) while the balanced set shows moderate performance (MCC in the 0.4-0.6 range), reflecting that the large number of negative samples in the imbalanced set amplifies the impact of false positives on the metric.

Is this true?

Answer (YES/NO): NO